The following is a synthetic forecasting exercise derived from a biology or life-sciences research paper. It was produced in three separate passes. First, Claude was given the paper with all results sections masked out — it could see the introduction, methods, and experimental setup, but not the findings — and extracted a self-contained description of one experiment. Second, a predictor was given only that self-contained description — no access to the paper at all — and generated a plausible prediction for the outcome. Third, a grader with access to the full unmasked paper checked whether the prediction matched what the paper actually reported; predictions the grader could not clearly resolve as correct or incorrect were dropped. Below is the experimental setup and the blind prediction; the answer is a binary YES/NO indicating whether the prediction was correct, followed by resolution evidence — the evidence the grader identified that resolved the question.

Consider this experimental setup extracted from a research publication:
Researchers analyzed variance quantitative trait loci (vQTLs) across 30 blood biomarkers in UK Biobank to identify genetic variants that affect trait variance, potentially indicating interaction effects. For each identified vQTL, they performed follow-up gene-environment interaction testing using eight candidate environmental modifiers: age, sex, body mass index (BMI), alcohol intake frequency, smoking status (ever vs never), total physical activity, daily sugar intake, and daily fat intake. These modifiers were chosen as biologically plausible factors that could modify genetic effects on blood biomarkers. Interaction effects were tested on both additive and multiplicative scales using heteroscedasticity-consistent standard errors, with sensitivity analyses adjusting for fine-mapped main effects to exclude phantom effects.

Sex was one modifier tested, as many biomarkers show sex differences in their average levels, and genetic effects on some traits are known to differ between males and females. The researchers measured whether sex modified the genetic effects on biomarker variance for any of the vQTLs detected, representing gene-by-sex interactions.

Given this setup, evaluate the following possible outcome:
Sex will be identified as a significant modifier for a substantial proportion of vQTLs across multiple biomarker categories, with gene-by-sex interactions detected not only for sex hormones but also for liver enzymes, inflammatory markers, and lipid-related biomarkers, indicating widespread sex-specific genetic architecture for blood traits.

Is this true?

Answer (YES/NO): NO